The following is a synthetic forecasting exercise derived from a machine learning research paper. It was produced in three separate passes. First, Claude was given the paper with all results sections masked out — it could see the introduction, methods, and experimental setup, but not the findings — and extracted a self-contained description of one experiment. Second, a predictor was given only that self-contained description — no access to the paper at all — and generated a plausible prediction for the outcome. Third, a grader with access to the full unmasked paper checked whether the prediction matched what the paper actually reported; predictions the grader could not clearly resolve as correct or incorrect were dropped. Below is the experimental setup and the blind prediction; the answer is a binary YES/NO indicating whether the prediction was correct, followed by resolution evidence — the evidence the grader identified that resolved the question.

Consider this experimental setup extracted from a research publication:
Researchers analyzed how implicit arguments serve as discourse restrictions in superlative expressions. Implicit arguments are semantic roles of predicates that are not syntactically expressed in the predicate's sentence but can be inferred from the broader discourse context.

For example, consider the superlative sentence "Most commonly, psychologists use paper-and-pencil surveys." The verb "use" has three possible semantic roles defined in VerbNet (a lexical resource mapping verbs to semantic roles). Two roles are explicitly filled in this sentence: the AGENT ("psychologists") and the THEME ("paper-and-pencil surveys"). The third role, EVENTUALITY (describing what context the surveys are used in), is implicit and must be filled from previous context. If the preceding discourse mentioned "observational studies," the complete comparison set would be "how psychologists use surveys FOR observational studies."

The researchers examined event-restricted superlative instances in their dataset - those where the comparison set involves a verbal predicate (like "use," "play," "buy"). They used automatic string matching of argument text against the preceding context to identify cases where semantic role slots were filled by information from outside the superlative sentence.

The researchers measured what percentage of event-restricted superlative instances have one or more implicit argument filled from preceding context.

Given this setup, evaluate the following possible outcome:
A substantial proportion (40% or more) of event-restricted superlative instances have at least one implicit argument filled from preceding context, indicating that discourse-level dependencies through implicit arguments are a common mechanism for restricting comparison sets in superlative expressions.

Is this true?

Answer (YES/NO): YES